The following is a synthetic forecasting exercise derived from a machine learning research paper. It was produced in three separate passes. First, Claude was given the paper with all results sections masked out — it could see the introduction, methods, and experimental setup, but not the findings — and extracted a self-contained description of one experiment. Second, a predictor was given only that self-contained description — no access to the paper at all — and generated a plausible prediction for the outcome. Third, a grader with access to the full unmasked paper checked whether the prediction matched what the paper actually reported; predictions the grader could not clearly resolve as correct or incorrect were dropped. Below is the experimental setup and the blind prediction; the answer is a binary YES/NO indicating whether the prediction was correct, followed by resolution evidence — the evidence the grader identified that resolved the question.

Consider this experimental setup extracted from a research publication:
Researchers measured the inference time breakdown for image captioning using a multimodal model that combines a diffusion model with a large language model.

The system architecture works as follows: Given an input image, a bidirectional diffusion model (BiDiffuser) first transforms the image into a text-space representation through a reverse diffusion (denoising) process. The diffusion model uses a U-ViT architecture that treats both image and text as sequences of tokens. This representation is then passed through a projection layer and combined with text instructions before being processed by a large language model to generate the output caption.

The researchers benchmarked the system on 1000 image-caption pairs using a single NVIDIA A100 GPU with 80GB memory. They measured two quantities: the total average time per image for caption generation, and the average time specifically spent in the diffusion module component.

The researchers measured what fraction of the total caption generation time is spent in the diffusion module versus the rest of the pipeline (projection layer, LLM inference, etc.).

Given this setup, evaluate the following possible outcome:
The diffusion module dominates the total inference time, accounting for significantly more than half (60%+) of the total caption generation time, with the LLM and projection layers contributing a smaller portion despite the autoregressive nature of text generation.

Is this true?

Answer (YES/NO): YES